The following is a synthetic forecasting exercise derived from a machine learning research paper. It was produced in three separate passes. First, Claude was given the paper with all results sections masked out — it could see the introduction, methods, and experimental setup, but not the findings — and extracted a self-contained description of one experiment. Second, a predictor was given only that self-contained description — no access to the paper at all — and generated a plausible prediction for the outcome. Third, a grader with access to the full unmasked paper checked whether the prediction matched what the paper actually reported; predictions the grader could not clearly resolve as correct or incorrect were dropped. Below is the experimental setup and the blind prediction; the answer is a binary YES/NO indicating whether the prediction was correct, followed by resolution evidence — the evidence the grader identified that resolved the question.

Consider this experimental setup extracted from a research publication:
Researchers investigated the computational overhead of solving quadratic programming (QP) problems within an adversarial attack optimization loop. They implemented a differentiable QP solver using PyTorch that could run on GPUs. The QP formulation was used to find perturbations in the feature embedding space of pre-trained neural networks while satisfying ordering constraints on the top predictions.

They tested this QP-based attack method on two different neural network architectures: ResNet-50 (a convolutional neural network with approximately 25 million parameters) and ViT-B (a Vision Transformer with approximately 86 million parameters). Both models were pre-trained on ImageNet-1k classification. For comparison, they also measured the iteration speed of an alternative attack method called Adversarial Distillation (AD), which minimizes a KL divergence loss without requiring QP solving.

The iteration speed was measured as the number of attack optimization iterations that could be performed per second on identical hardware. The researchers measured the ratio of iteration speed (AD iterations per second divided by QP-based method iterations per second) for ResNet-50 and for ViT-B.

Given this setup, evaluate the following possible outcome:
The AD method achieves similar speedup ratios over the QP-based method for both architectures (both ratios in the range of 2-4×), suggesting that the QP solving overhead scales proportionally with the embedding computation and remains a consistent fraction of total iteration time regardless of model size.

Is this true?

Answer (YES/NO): NO